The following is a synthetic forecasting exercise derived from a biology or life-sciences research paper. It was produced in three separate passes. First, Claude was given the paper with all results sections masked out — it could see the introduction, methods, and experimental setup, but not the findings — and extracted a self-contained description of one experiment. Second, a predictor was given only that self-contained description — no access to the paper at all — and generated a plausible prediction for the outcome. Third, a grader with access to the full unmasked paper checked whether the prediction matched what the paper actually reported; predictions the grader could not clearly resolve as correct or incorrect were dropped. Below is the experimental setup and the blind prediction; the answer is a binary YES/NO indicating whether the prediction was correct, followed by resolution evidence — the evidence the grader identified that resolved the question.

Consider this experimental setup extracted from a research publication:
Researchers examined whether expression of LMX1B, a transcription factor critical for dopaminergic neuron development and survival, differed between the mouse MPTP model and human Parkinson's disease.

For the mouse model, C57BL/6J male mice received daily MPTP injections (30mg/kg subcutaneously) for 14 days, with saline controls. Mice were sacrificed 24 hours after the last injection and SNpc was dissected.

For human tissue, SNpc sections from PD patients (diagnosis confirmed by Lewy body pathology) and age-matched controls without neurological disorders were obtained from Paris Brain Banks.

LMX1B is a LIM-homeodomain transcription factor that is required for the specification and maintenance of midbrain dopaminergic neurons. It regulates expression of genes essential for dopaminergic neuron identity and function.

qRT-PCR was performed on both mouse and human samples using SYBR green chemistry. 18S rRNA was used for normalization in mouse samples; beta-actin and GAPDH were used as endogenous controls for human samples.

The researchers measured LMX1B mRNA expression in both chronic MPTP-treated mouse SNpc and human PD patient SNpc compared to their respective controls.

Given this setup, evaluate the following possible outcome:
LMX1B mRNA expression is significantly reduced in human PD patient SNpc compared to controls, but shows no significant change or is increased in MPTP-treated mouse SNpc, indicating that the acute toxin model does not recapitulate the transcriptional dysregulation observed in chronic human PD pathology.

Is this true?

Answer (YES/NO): NO